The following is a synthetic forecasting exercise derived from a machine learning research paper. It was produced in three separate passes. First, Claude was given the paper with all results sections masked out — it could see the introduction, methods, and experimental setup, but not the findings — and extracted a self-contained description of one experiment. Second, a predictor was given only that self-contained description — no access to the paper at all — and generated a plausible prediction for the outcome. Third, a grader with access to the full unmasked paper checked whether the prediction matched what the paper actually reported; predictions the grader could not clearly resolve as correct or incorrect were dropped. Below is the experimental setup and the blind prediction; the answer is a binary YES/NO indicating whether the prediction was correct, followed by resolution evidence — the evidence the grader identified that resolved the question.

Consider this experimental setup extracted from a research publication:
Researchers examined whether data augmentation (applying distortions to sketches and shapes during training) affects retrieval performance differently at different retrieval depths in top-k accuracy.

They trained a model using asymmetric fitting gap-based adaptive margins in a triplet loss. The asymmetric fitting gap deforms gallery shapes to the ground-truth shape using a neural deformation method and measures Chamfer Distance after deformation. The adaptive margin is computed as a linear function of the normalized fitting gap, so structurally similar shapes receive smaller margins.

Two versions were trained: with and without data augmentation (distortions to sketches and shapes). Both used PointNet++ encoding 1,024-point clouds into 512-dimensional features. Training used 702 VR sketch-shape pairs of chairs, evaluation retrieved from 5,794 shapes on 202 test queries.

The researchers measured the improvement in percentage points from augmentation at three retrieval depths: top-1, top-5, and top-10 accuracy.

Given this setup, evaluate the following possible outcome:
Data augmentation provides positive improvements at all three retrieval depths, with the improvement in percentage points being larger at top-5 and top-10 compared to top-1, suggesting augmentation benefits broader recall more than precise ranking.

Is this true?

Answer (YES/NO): NO